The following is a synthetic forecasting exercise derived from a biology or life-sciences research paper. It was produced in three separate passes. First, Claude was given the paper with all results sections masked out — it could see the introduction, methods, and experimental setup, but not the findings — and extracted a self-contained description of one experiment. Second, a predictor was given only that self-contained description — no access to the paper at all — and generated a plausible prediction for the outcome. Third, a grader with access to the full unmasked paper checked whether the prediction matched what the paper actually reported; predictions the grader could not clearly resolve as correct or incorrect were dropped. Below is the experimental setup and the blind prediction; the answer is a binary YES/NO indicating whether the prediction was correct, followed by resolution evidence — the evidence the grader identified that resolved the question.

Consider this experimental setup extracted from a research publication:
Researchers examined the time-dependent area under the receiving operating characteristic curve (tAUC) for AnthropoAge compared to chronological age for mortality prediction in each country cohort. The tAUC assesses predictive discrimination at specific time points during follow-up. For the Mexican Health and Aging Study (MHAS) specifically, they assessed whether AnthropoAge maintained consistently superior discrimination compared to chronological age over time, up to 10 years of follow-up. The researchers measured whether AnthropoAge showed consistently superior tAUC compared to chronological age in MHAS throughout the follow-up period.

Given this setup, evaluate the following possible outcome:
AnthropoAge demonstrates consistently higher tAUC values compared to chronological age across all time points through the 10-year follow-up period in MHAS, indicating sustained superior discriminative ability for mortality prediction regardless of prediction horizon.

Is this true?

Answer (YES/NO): NO